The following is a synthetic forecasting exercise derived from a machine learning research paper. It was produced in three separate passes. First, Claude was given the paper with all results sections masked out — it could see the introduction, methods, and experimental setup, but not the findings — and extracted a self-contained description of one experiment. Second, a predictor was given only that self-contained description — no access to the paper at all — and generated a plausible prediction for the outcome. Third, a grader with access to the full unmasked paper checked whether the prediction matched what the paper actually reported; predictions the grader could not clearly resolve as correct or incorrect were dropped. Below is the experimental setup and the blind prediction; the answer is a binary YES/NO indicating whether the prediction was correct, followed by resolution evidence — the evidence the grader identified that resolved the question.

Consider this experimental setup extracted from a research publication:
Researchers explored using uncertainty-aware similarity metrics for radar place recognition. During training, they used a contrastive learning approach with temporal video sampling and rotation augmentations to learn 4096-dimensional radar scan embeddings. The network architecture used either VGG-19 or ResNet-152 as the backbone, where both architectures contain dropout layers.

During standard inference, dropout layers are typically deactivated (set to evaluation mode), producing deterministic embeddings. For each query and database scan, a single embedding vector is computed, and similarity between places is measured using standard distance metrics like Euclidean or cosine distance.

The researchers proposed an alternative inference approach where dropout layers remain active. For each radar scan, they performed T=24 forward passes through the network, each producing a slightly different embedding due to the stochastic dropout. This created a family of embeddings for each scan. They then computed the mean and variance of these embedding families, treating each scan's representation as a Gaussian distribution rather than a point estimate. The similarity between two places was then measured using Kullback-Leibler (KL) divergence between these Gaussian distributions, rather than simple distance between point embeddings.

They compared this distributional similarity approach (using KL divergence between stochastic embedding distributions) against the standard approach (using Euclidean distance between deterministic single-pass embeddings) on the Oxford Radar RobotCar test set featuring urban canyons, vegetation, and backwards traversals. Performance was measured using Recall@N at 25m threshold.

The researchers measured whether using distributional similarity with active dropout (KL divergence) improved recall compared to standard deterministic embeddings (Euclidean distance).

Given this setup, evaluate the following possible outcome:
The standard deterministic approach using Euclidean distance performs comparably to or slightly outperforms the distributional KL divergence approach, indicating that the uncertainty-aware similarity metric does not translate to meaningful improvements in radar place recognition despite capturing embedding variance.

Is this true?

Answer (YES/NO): NO